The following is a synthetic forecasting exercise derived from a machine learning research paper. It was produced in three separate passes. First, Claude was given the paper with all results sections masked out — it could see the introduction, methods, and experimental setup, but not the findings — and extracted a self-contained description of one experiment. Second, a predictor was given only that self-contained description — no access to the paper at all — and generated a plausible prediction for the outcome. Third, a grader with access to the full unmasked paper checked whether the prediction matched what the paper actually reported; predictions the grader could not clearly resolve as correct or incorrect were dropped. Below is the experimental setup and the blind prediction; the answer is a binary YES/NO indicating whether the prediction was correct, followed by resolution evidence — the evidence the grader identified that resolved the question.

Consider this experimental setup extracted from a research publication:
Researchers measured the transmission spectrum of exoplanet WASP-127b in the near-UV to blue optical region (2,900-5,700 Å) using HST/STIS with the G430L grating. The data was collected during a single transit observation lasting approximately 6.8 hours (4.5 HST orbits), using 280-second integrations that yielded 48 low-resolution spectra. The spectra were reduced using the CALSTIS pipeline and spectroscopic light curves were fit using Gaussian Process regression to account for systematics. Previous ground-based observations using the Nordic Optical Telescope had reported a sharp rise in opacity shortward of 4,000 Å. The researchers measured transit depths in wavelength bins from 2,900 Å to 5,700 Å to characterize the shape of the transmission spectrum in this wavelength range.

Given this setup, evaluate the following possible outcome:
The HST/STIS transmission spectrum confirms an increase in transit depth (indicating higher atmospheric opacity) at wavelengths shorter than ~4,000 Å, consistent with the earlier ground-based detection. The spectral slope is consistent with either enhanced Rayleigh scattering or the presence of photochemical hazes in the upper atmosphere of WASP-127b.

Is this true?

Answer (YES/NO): NO